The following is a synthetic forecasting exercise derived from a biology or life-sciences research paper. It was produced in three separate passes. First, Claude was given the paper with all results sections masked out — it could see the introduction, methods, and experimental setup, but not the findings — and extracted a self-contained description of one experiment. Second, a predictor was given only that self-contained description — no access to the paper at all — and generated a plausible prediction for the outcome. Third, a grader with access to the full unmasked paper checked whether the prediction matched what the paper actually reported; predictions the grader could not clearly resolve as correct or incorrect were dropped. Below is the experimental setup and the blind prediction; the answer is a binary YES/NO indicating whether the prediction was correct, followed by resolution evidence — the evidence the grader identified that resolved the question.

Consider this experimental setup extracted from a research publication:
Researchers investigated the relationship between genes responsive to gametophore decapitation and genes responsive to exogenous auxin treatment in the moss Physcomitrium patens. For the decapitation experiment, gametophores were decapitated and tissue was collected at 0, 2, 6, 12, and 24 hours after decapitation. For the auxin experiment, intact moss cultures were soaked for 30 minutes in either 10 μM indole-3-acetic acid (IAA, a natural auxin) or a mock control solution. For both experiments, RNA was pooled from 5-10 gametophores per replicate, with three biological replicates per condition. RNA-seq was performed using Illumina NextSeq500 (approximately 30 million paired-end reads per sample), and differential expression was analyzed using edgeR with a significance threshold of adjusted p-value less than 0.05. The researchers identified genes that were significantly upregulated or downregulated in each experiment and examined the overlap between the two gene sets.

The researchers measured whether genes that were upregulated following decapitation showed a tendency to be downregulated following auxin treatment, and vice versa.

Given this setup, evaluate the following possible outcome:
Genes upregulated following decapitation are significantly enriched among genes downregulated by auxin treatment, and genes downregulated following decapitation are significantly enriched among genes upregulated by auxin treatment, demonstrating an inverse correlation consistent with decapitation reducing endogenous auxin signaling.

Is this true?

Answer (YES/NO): YES